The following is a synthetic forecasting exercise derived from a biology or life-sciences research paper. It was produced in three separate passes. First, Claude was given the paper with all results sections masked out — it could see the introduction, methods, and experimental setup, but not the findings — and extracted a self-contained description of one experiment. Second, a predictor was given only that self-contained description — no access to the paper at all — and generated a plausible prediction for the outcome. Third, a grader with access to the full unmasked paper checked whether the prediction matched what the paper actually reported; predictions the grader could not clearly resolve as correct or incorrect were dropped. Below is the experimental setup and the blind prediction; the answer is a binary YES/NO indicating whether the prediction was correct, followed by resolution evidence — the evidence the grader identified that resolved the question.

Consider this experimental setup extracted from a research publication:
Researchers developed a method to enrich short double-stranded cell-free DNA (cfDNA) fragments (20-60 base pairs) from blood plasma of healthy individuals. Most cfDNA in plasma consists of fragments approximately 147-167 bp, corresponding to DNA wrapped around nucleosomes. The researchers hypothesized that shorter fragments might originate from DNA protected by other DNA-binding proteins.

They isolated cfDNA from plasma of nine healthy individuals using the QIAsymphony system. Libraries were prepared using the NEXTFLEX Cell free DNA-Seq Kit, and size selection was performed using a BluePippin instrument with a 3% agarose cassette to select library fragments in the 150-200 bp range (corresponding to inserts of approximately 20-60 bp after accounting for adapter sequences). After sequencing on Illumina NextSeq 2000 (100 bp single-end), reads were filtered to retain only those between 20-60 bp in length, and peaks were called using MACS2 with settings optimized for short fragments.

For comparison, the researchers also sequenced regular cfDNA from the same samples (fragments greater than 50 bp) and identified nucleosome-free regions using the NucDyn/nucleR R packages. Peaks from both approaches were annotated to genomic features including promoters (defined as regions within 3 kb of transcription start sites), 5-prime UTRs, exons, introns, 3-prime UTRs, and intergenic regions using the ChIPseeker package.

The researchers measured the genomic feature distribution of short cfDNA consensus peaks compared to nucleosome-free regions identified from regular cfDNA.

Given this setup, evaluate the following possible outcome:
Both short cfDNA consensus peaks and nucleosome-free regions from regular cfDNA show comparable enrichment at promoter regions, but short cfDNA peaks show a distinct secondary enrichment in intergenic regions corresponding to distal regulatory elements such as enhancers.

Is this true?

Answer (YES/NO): NO